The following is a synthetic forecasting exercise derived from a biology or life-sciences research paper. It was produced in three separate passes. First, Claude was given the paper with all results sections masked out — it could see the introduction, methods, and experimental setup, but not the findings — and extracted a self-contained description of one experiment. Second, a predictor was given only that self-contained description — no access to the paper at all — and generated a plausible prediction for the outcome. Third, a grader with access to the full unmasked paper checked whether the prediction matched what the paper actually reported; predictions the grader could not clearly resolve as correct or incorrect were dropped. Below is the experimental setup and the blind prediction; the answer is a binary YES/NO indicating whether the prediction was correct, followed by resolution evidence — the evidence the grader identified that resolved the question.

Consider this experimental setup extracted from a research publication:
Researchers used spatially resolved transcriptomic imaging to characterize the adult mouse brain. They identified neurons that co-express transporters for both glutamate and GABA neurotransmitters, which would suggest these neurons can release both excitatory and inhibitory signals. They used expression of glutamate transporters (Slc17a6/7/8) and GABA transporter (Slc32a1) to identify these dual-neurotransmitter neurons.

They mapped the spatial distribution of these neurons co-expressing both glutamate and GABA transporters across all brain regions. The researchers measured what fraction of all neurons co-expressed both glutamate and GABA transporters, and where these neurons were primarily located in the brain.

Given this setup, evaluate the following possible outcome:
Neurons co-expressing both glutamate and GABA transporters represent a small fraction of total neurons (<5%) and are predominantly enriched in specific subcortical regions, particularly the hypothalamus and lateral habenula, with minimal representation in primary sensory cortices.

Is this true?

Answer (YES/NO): NO